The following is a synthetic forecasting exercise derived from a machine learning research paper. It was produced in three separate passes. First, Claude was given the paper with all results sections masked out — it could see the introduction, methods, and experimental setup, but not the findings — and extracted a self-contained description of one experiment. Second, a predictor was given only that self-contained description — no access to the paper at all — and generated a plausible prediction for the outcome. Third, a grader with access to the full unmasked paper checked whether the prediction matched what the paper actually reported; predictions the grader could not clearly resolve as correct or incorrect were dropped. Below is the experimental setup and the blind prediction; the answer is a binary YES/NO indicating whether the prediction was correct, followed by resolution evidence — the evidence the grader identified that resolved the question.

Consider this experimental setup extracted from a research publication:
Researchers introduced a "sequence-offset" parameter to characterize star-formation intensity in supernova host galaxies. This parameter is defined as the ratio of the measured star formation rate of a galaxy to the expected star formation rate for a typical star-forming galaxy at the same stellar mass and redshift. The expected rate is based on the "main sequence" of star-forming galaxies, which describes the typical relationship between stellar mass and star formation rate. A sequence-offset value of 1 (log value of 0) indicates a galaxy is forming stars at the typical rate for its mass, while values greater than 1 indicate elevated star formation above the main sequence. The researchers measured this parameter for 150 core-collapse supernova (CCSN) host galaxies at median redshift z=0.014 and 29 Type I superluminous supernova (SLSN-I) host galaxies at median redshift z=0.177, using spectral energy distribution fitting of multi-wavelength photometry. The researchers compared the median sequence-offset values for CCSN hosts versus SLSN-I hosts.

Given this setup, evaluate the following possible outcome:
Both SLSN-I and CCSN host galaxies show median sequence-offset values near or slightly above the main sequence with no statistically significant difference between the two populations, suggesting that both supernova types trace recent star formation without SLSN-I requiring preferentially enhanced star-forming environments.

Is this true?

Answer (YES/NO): NO